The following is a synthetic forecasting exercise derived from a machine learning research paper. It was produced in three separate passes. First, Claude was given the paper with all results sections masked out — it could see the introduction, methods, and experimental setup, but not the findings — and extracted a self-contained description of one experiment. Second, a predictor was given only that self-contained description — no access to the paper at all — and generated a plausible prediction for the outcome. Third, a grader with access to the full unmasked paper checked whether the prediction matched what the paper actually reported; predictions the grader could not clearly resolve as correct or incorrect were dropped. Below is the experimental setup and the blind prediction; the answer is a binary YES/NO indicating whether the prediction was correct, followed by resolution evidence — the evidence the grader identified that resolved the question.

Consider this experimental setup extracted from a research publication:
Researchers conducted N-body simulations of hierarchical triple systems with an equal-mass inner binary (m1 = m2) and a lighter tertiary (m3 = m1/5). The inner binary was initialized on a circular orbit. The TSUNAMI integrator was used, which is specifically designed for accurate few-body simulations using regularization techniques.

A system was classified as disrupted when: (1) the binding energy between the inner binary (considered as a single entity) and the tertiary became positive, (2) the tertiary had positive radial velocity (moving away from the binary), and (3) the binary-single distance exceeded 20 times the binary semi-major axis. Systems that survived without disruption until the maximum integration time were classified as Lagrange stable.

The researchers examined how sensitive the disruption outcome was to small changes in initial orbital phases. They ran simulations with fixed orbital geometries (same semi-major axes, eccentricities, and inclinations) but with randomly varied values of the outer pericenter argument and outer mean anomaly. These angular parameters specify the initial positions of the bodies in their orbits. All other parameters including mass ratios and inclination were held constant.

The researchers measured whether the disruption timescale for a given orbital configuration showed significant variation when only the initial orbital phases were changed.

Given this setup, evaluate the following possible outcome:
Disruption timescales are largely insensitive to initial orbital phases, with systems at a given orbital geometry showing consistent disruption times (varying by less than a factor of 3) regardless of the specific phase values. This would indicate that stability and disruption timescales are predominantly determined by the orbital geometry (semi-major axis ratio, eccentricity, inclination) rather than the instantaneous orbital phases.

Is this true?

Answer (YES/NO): NO